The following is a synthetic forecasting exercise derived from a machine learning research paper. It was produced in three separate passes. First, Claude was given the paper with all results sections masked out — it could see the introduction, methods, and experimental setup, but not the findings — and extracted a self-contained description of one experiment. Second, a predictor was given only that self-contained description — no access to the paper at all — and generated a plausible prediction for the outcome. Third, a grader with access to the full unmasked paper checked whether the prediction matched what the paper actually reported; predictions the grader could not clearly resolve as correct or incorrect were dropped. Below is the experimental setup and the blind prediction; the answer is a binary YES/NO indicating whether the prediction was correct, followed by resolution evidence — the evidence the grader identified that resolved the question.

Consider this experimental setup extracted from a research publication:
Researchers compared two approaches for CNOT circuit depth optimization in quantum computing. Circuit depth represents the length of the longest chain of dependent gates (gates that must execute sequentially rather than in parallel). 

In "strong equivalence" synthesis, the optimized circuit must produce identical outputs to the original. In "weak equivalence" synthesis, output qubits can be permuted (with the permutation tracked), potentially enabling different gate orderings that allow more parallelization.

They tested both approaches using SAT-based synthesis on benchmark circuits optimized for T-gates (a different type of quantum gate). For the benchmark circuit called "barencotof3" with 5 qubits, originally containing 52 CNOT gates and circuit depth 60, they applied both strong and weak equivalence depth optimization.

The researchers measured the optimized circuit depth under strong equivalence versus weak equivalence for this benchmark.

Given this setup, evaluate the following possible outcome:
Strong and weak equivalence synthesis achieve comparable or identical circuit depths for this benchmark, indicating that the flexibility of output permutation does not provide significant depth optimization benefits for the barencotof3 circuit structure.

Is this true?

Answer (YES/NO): NO